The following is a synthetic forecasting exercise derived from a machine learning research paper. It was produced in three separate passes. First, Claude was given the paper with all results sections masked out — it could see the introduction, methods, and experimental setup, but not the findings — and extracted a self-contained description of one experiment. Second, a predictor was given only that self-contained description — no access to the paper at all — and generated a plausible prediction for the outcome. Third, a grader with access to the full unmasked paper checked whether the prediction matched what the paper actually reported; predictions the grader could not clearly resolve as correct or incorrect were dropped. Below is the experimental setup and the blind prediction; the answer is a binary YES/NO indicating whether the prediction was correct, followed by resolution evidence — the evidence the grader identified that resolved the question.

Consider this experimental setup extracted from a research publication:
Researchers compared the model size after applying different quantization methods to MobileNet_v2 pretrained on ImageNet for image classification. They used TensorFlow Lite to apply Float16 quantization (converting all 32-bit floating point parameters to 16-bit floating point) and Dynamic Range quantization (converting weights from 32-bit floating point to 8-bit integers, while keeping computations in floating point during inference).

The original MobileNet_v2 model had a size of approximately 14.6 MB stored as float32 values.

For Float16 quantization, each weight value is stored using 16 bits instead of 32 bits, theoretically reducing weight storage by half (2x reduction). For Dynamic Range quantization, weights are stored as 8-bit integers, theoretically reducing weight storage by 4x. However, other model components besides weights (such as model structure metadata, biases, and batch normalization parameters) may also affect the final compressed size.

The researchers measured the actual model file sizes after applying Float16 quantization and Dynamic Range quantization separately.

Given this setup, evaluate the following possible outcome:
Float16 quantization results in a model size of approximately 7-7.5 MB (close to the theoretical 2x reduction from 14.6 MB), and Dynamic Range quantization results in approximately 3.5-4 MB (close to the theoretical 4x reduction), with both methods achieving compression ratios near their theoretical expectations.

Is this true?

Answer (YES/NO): YES